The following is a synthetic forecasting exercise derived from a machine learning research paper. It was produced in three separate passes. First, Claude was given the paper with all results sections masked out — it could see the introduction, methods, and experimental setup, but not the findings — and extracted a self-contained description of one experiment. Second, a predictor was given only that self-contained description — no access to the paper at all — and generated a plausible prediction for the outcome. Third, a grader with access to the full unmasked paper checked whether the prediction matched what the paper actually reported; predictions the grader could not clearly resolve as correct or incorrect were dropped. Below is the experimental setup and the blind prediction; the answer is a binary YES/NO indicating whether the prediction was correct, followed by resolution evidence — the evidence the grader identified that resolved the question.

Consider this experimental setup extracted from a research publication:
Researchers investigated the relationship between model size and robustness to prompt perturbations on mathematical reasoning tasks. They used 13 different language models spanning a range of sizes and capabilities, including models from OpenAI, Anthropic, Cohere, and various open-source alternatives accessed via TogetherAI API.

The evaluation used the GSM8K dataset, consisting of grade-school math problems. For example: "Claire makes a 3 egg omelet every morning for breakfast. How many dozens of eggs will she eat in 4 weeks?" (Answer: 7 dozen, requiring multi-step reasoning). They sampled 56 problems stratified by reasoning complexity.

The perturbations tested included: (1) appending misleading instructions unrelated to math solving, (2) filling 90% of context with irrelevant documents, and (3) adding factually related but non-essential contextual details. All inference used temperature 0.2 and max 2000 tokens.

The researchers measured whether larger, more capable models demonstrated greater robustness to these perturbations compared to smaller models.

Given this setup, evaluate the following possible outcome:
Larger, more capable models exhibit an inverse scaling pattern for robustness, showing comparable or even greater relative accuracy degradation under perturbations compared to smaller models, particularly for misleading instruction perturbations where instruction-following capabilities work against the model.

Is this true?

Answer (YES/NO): NO